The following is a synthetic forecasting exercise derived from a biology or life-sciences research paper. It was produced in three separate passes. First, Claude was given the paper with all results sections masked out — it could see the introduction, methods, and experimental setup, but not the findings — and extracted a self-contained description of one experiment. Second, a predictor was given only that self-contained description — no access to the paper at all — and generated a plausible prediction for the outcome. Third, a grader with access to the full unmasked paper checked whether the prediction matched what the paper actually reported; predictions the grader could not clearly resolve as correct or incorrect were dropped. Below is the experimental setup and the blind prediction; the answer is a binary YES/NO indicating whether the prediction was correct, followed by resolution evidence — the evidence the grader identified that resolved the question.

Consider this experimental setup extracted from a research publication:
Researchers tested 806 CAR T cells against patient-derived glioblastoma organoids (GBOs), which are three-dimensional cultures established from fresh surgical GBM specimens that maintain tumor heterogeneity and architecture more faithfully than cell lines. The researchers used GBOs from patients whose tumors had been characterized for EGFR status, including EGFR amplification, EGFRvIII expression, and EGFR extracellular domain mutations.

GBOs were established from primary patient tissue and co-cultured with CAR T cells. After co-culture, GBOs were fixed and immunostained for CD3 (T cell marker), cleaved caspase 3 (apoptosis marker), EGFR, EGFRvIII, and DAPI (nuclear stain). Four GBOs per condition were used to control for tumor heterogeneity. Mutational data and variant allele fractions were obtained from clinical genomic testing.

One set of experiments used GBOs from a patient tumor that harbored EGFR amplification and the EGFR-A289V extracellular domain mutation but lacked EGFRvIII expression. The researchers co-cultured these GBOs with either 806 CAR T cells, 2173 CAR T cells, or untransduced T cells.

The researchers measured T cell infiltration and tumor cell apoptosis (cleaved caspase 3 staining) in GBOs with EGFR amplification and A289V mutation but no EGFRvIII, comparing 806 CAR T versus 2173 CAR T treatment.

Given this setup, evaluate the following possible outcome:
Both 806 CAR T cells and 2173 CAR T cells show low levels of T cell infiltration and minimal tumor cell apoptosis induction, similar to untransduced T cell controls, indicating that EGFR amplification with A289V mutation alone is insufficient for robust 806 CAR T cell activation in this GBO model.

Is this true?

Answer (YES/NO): NO